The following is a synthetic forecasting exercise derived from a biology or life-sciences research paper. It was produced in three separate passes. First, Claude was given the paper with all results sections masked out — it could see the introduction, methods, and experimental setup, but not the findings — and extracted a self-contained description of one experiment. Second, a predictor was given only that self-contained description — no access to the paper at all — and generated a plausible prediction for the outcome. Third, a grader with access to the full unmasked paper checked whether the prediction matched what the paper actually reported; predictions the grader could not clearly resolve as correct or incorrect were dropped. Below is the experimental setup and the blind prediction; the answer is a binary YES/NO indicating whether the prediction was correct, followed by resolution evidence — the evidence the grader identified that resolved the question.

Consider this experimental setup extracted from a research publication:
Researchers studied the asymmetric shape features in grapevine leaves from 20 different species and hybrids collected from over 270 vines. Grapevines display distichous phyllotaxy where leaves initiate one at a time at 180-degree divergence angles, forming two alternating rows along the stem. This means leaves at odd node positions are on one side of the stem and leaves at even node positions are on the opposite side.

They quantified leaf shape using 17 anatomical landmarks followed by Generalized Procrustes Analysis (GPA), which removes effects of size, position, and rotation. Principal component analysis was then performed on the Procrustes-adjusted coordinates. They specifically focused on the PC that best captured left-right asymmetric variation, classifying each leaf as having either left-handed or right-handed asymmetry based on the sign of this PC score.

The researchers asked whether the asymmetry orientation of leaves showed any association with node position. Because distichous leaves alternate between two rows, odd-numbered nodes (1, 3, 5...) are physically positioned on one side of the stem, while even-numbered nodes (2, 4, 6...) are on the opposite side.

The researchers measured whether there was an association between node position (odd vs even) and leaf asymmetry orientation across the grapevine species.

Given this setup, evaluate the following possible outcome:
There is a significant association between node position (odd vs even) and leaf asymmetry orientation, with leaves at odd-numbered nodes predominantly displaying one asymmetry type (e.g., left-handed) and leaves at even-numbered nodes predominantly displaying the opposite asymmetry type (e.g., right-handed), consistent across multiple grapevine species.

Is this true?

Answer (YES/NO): YES